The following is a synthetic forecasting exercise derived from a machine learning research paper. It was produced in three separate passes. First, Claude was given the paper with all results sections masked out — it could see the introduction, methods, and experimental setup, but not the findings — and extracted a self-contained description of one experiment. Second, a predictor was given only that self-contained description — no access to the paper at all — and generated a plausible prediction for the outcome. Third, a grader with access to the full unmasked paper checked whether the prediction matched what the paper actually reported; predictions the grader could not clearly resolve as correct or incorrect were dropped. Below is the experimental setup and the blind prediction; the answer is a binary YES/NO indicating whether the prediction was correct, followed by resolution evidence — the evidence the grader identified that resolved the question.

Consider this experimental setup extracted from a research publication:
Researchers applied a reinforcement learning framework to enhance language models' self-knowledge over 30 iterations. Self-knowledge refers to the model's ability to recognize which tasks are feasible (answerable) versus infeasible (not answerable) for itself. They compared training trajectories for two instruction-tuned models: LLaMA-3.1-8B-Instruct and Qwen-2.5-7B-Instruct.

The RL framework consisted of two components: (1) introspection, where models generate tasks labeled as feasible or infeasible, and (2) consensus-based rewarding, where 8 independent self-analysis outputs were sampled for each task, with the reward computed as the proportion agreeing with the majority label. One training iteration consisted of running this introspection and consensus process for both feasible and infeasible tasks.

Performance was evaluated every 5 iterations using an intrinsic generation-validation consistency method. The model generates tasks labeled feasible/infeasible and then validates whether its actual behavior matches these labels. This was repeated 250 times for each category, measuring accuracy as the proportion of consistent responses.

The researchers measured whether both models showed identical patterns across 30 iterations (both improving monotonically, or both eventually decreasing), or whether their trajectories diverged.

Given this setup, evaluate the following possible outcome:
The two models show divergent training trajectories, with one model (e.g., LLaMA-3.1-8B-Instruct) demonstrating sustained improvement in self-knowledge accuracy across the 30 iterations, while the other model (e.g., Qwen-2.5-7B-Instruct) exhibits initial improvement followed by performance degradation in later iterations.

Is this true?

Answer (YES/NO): NO